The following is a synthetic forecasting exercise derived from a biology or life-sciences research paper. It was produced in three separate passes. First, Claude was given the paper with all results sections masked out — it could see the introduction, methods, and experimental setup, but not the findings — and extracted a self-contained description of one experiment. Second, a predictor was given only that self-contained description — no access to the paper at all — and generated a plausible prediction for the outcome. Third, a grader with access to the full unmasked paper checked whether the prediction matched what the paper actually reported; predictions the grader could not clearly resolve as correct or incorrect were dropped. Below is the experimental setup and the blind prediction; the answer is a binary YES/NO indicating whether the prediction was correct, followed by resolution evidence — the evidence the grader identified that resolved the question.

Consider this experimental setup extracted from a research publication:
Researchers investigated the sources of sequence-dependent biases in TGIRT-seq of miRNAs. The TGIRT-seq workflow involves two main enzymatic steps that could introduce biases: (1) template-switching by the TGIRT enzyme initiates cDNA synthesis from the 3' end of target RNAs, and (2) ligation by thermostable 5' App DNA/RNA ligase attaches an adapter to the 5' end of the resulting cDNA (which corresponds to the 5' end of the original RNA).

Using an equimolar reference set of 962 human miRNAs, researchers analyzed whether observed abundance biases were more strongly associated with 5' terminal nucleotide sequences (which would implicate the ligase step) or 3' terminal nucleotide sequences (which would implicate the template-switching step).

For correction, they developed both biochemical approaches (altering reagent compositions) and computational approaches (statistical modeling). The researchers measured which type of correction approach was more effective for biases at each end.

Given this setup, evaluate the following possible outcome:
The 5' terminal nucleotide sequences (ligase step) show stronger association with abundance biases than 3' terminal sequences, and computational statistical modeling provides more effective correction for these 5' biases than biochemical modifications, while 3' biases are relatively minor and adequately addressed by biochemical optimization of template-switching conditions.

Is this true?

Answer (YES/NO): NO